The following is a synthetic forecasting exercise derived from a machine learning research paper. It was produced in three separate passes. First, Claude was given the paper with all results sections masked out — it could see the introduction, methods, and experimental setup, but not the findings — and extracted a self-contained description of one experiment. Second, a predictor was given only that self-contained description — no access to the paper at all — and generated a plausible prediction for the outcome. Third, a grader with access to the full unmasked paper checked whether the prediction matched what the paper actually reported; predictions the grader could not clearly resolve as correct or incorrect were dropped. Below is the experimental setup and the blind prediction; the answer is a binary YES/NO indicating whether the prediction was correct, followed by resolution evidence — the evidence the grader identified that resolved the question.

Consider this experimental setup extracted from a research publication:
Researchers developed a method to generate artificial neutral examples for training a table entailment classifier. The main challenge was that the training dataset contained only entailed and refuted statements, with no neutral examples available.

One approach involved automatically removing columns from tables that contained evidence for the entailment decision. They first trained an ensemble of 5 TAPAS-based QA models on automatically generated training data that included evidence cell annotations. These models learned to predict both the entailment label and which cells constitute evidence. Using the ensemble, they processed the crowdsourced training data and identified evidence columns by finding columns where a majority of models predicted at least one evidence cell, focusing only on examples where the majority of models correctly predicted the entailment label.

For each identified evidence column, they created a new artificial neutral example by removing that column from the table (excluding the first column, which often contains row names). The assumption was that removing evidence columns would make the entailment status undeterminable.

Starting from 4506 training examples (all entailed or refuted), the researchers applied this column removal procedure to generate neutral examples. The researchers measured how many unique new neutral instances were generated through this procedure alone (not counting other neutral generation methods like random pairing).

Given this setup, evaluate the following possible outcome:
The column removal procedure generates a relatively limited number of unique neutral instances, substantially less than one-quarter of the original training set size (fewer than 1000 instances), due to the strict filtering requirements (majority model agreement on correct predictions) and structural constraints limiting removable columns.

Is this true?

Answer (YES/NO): YES